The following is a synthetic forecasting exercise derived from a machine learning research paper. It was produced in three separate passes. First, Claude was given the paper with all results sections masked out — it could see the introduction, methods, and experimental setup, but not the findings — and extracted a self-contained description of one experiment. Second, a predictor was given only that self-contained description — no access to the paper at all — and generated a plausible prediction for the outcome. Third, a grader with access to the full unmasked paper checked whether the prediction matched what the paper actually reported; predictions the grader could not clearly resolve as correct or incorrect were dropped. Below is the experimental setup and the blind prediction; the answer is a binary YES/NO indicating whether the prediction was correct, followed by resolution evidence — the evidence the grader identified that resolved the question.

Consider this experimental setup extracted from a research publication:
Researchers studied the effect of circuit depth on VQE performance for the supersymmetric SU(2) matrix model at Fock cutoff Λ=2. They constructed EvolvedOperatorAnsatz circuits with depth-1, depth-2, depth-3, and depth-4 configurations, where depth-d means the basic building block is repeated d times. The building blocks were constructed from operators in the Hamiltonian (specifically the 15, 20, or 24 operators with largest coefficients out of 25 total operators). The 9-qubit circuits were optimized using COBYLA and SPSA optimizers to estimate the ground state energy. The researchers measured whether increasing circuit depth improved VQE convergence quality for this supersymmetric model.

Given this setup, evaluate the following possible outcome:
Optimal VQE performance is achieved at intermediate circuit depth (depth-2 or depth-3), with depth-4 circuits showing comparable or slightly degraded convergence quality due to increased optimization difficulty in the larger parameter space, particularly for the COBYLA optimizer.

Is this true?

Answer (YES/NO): NO